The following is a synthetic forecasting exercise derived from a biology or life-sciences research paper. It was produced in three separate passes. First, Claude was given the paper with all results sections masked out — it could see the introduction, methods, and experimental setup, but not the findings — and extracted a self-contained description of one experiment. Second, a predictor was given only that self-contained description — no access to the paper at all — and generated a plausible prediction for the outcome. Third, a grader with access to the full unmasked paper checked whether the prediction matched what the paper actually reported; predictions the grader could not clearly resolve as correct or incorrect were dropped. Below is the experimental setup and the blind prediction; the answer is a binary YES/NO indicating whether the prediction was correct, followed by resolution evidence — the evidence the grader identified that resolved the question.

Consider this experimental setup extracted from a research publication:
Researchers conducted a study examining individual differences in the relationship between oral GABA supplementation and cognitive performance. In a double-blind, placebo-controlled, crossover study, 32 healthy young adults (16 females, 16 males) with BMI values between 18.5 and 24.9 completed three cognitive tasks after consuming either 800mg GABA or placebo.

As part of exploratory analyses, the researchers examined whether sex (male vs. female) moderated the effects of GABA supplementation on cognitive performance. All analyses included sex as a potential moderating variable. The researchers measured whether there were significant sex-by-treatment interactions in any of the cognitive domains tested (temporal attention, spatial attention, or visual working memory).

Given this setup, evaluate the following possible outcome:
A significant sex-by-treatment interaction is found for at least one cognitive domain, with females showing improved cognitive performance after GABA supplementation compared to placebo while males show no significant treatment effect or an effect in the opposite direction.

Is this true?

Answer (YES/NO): NO